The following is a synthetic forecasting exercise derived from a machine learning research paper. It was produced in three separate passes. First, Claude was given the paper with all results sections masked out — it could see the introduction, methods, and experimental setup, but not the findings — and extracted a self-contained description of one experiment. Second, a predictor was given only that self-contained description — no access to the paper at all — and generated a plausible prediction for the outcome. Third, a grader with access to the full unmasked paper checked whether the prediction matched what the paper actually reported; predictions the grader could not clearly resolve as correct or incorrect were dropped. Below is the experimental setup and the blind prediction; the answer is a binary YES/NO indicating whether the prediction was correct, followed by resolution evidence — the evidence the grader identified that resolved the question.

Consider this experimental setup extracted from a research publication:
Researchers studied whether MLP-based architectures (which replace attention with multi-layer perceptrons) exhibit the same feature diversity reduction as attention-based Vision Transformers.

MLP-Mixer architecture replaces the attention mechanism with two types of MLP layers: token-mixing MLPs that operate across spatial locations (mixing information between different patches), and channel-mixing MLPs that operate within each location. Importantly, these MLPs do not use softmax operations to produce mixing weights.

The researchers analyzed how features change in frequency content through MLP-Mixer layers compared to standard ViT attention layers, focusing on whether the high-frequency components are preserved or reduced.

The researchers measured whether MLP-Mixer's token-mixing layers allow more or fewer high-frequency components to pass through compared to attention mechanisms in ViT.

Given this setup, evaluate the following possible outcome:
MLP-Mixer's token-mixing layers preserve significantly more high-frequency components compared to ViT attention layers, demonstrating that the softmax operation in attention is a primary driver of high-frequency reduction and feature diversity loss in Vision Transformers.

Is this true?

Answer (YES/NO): NO